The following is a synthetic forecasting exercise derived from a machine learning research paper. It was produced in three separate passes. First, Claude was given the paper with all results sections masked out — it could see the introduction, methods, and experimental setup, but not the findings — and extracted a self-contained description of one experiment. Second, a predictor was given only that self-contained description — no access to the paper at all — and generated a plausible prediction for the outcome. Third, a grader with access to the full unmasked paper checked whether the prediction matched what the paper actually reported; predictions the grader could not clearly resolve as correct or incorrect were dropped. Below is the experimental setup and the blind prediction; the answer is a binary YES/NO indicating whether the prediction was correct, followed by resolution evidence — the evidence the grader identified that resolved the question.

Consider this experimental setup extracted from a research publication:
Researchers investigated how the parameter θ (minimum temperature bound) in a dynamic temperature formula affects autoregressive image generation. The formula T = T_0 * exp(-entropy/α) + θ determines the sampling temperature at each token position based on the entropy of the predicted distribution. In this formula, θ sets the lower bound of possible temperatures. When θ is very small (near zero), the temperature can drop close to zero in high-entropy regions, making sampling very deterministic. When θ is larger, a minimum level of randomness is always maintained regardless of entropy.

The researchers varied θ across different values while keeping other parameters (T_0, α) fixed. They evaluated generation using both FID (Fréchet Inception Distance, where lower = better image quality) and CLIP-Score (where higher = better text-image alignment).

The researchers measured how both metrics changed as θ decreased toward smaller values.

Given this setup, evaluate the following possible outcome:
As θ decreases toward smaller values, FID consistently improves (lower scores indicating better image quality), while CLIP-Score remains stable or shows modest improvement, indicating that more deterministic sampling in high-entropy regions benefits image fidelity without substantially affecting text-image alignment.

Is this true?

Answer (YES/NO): NO